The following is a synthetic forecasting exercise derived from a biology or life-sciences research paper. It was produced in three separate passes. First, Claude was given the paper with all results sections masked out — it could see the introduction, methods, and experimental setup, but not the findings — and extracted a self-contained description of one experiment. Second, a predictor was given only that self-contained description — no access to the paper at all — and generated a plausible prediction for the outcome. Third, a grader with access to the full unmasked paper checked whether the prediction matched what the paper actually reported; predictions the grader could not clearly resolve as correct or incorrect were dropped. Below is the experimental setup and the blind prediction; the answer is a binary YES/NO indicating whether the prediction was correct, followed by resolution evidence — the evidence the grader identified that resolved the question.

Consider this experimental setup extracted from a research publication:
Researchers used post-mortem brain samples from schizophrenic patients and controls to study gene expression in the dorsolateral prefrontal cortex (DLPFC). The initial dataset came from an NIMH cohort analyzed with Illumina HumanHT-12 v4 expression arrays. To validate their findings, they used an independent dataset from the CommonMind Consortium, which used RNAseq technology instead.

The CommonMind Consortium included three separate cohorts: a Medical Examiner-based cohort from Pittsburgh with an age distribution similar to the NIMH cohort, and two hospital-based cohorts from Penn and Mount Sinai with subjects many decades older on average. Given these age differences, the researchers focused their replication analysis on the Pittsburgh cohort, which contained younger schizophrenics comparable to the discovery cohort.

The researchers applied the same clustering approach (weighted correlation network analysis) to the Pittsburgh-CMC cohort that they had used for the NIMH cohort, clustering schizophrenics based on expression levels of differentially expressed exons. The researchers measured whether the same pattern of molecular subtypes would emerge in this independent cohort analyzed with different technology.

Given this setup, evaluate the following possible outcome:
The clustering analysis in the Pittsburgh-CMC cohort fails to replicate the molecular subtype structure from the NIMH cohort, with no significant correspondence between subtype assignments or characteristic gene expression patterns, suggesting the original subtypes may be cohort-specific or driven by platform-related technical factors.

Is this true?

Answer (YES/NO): NO